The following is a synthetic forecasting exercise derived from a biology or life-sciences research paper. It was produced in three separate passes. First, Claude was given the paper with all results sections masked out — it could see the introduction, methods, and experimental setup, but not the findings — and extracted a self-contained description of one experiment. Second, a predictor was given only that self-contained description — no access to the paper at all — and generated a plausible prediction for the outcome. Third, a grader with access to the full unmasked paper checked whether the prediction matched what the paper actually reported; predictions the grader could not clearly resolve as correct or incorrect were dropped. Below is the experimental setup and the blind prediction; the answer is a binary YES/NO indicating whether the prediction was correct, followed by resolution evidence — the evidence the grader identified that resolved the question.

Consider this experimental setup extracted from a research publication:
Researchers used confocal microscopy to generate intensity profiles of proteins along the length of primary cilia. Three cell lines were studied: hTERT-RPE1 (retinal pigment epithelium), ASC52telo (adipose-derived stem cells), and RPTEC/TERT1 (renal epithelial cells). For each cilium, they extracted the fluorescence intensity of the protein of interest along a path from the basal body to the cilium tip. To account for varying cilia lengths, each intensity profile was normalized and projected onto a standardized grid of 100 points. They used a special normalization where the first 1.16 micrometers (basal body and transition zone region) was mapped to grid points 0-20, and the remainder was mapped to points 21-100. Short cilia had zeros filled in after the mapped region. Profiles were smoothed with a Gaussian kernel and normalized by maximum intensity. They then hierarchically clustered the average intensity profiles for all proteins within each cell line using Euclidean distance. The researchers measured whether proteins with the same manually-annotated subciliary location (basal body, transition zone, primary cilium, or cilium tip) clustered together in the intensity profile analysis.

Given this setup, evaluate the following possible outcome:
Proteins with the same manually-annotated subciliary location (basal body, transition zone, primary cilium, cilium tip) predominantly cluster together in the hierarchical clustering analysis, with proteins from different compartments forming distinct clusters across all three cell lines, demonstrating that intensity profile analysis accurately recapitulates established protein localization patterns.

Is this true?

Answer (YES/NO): NO